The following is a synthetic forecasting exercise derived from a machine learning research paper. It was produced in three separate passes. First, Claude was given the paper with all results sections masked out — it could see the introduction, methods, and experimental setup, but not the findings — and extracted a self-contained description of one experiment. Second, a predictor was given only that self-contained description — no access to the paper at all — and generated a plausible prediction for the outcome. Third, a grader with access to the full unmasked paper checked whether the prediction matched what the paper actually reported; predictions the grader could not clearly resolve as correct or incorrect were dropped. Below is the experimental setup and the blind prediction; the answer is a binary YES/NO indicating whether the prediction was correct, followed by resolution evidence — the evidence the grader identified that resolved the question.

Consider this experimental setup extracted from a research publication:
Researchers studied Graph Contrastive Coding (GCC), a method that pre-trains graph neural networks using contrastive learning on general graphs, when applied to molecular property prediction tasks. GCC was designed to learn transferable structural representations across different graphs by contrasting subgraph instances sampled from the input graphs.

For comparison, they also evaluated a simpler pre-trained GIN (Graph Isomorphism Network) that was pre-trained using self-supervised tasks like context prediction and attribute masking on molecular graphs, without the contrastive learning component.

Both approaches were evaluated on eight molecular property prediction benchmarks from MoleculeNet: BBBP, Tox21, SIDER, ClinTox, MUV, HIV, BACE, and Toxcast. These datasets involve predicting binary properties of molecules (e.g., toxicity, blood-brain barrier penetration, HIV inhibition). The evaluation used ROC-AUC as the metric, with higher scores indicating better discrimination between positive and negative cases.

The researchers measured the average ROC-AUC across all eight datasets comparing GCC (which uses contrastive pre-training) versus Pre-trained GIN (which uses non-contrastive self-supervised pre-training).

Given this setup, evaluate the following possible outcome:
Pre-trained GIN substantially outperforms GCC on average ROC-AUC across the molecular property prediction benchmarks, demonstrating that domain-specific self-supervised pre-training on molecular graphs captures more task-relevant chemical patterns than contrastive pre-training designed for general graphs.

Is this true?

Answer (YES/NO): YES